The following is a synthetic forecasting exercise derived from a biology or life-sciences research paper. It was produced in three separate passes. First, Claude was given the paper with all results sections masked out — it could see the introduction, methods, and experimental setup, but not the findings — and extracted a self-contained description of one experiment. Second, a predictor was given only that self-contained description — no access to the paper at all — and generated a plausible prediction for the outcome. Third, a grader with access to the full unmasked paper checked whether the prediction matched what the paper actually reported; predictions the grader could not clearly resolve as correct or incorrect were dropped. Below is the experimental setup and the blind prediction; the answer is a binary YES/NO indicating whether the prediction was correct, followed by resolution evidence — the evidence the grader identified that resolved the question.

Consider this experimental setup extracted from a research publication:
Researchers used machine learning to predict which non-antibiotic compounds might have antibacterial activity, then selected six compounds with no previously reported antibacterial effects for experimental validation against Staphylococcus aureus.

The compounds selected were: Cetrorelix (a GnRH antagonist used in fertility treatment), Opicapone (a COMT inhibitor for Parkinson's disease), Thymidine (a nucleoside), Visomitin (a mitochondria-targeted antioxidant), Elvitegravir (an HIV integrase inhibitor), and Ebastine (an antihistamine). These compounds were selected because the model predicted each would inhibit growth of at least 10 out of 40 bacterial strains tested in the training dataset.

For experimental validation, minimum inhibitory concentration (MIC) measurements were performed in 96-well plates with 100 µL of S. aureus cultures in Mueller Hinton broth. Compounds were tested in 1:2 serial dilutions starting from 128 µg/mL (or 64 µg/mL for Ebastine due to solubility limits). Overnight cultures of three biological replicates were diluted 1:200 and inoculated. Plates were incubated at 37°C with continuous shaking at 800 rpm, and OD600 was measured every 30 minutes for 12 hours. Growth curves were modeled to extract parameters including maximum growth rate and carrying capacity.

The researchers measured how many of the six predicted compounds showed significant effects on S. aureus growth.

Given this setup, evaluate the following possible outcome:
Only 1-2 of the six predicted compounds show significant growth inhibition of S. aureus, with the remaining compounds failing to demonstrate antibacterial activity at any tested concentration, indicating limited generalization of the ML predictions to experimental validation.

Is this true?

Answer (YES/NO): NO